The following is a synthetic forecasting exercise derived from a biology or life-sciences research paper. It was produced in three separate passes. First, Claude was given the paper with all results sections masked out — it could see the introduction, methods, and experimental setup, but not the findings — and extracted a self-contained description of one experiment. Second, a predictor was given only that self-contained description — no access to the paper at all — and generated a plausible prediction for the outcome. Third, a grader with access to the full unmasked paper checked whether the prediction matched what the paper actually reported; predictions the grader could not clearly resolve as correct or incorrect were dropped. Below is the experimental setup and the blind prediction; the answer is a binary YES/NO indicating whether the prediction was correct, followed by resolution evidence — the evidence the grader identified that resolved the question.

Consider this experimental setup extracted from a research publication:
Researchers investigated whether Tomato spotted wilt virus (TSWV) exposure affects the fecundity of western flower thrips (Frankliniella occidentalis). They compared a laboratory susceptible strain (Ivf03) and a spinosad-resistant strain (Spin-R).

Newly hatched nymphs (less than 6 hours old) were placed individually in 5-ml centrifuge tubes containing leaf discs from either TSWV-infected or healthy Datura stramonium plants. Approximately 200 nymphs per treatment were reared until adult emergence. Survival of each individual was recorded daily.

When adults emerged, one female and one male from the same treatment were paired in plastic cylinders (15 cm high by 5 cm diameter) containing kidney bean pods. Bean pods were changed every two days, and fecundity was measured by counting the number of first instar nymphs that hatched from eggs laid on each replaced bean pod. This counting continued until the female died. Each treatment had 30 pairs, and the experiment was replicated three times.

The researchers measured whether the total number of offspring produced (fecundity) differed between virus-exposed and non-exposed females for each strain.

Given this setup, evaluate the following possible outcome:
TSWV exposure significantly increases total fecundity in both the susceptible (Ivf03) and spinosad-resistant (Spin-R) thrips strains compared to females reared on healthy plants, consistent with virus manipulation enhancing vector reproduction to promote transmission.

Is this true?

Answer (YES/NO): YES